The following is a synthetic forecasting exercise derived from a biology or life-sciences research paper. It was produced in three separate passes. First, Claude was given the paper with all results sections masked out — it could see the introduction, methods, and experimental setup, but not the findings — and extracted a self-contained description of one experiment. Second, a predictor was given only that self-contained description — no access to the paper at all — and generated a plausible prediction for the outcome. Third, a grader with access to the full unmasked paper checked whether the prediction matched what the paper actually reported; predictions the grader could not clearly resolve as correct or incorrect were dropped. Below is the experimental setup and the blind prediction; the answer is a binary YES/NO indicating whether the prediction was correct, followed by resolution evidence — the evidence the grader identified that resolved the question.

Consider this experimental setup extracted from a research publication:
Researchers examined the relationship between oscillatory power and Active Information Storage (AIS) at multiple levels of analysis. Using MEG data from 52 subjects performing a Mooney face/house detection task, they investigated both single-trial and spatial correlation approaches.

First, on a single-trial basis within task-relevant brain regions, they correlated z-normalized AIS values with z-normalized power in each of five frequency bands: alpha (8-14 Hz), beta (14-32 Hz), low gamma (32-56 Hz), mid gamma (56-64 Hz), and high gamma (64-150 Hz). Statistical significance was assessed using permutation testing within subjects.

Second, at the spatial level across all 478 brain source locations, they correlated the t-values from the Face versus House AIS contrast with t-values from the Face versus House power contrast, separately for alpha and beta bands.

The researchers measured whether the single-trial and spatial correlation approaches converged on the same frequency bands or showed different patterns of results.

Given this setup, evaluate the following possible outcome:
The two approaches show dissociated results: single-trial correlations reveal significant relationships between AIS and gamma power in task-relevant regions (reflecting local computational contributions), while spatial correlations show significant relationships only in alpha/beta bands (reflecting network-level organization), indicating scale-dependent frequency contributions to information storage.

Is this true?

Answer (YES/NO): NO